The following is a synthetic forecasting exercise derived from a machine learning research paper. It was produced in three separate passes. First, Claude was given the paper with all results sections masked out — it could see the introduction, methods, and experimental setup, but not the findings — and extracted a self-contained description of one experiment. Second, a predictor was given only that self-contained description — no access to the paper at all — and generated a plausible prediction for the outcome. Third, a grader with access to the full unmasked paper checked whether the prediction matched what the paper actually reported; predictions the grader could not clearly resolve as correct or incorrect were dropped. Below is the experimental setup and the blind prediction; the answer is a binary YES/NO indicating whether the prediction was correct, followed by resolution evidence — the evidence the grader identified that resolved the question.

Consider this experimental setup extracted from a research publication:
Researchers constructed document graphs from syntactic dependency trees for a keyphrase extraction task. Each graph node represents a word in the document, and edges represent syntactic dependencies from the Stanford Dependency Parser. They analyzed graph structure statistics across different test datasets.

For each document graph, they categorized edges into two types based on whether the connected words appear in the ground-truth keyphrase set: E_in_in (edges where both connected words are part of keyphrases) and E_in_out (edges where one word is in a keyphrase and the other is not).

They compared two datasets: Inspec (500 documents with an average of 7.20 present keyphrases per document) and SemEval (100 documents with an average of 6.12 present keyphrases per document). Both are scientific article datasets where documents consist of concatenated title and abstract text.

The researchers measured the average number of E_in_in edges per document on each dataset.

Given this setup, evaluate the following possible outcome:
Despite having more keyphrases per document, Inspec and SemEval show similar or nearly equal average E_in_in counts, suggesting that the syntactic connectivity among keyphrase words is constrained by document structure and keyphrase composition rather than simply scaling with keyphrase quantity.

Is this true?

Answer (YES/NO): YES